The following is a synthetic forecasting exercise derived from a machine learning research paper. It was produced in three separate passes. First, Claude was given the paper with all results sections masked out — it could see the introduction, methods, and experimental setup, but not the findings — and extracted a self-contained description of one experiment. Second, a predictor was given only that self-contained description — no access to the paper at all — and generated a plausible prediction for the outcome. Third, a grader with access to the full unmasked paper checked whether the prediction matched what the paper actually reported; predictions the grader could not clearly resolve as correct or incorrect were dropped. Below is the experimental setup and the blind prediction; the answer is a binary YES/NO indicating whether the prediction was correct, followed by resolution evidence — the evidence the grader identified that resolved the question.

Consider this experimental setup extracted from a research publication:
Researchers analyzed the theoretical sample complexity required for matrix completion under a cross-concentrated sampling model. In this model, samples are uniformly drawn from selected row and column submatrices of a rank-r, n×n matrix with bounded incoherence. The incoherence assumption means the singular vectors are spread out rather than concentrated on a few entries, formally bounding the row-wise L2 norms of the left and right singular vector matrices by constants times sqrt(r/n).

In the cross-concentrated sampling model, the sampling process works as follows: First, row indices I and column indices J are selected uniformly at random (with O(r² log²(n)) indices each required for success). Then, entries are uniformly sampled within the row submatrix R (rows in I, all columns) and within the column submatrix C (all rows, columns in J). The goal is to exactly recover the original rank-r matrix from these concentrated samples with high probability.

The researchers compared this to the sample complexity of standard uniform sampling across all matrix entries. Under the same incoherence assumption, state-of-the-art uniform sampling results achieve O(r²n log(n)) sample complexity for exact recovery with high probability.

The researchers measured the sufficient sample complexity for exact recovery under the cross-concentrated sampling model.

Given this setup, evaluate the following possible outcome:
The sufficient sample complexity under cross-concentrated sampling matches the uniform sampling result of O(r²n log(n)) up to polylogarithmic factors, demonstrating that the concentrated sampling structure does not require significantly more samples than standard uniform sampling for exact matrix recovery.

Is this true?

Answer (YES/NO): YES